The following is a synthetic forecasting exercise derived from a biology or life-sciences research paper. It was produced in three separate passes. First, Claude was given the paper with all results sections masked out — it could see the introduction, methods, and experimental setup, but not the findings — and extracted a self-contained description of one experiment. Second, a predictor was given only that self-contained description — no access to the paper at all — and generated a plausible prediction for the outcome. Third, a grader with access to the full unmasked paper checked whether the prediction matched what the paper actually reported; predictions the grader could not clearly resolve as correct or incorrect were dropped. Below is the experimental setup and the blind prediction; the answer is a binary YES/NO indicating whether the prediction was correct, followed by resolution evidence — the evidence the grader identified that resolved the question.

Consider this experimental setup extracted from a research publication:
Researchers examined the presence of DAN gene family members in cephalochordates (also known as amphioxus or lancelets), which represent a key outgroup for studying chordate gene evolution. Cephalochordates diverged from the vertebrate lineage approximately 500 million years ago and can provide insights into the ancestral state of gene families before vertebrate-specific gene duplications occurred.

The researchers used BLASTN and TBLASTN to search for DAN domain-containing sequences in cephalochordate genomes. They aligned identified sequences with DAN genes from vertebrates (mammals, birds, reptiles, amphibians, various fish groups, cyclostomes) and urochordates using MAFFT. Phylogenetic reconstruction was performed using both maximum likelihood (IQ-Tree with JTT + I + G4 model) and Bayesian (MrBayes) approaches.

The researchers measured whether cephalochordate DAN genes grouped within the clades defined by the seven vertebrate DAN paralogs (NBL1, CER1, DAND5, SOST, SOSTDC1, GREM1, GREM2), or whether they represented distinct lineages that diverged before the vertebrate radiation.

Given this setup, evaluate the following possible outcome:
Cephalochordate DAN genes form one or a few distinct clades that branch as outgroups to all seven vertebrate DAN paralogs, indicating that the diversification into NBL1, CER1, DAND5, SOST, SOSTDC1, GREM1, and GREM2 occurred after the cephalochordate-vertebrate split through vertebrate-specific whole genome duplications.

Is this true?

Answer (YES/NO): NO